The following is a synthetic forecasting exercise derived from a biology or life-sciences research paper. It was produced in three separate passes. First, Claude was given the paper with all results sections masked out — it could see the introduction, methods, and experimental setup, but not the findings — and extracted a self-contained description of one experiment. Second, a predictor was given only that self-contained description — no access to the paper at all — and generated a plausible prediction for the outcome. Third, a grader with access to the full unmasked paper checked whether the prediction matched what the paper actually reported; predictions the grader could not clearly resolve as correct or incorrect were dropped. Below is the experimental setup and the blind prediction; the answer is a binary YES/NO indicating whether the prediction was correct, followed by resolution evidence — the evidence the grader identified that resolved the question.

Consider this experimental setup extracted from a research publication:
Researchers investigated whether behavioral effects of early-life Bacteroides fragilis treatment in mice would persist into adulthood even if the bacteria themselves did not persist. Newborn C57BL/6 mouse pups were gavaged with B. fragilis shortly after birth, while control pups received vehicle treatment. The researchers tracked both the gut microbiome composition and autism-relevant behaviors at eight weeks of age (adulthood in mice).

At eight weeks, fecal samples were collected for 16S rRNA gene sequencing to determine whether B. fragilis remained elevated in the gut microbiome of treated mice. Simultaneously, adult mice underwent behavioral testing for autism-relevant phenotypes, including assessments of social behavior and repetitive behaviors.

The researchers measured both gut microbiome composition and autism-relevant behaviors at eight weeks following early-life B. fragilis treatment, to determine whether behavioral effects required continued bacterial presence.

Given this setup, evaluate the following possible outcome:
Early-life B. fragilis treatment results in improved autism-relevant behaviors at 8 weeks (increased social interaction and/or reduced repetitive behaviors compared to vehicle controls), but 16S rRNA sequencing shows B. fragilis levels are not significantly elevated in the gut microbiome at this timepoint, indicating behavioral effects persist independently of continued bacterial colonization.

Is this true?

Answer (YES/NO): NO